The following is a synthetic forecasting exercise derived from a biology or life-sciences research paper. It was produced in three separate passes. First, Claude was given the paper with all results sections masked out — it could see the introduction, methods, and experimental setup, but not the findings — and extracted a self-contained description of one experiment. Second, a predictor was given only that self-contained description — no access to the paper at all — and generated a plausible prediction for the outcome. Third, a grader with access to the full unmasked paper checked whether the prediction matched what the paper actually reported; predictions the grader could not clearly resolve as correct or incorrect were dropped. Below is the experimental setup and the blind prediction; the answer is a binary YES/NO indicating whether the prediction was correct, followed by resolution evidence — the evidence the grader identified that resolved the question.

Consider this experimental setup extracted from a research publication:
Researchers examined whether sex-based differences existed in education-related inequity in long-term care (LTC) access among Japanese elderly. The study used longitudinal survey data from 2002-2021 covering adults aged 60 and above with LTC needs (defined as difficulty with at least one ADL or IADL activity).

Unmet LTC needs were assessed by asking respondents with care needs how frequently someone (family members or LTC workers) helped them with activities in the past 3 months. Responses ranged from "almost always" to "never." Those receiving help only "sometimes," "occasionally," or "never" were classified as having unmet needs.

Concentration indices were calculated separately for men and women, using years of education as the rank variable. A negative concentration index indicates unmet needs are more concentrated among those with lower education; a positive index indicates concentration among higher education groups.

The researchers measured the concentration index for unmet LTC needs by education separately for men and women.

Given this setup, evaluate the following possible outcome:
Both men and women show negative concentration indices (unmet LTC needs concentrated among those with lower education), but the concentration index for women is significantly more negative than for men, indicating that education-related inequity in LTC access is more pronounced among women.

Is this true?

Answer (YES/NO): NO